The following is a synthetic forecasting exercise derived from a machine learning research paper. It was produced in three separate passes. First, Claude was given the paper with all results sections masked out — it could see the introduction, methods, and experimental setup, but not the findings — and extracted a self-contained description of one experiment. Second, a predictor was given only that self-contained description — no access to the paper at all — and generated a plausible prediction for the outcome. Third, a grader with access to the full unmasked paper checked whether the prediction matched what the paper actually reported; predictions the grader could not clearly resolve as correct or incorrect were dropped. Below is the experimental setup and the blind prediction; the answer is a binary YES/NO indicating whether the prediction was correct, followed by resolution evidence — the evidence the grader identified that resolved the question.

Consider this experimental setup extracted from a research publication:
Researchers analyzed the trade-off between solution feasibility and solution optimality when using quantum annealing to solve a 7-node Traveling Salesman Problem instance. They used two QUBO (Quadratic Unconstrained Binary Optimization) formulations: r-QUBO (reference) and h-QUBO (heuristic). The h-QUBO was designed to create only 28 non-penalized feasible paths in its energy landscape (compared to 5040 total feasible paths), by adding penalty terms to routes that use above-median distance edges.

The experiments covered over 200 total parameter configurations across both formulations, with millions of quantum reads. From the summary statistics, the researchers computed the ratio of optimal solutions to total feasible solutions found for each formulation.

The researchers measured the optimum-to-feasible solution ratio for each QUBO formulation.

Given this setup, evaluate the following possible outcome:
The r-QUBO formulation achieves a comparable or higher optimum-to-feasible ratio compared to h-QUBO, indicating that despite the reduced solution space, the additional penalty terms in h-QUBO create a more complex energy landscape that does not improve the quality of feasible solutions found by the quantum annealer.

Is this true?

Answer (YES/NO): NO